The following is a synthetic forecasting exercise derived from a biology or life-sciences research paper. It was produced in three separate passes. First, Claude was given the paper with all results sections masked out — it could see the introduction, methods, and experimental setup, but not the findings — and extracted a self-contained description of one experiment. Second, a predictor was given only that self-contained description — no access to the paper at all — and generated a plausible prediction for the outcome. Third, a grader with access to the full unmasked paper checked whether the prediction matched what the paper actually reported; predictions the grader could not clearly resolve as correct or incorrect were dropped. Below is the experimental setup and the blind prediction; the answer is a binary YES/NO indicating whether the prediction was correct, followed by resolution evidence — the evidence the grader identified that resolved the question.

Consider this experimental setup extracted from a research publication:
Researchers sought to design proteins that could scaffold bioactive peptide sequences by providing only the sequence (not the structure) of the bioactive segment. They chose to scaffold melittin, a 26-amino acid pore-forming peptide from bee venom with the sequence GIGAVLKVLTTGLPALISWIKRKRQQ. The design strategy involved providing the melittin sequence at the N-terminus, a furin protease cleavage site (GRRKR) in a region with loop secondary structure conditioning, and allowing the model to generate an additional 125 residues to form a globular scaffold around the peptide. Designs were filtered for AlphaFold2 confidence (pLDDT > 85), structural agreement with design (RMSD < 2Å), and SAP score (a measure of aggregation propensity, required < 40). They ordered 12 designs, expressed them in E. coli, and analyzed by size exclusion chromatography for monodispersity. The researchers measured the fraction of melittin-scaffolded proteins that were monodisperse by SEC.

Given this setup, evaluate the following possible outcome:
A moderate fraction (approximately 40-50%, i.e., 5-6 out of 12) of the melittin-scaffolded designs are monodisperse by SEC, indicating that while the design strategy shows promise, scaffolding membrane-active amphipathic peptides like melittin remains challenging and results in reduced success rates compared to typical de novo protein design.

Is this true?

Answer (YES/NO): NO